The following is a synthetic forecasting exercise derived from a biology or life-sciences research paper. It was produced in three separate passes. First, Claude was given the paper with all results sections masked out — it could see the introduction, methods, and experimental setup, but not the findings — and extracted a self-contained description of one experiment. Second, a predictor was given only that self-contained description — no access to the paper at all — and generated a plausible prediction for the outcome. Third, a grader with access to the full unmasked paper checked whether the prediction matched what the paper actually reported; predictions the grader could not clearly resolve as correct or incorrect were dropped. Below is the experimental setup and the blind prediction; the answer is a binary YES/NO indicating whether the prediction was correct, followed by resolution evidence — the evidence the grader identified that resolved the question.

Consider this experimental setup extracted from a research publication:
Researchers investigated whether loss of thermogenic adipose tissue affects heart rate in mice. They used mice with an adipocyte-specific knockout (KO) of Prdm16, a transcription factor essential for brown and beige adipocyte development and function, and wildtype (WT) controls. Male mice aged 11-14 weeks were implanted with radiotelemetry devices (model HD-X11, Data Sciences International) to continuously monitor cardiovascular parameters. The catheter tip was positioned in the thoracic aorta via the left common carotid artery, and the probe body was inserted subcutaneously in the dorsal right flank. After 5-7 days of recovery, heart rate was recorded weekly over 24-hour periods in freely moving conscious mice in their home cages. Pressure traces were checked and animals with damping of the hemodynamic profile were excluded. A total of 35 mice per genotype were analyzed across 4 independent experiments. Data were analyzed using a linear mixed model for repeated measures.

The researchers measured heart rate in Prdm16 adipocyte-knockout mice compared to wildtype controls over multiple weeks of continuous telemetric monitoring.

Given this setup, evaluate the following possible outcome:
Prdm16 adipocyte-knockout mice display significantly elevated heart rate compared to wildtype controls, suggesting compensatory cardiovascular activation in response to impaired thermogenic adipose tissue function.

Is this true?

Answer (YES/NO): YES